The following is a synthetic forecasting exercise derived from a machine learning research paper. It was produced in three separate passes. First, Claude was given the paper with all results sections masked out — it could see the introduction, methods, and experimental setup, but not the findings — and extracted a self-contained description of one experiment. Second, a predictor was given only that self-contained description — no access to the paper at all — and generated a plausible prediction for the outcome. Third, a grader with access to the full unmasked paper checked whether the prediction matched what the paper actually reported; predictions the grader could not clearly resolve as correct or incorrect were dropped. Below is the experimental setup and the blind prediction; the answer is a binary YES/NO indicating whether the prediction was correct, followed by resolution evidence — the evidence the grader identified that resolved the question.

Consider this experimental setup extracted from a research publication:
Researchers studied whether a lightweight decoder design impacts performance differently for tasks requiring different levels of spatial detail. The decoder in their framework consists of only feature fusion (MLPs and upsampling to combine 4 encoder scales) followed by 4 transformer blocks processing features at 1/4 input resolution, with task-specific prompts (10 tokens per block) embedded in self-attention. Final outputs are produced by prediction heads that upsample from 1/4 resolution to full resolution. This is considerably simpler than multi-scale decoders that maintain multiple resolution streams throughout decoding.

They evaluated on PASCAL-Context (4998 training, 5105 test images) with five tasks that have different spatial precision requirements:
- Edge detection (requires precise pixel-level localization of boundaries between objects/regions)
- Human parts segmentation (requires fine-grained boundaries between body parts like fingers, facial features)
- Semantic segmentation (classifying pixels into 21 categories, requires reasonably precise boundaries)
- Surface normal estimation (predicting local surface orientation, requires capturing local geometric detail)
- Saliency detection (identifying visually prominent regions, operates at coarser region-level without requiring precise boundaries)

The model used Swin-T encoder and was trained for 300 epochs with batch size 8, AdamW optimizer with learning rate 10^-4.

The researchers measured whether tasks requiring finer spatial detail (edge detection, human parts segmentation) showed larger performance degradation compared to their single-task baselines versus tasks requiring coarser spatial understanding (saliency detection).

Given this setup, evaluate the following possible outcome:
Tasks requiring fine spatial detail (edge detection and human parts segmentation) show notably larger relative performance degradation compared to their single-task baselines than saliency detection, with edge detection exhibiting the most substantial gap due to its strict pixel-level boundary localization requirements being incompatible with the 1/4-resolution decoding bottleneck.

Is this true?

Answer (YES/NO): NO